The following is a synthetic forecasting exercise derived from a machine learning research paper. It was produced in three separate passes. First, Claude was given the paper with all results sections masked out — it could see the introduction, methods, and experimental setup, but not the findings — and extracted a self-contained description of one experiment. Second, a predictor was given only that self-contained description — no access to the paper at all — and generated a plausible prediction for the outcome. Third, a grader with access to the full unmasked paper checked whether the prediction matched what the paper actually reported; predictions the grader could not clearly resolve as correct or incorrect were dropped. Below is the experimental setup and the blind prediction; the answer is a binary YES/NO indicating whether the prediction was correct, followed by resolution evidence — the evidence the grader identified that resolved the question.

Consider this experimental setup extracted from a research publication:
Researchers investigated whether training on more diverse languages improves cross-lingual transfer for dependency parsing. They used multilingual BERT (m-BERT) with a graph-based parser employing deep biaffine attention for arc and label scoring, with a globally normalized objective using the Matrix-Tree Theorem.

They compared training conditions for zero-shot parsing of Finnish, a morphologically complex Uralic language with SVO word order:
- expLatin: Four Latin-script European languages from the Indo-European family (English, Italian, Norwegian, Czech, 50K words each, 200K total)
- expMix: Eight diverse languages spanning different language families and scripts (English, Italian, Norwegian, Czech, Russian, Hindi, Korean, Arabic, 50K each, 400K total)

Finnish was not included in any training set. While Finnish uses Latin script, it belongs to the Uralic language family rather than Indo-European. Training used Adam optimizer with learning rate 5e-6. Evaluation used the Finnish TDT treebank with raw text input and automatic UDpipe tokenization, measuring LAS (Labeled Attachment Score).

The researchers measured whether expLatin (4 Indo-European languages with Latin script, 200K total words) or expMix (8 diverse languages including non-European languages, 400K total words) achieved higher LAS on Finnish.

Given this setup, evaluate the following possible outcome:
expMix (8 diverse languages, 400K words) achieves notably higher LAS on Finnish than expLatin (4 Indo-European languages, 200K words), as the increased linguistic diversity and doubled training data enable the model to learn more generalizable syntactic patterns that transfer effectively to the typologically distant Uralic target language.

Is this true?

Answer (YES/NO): NO